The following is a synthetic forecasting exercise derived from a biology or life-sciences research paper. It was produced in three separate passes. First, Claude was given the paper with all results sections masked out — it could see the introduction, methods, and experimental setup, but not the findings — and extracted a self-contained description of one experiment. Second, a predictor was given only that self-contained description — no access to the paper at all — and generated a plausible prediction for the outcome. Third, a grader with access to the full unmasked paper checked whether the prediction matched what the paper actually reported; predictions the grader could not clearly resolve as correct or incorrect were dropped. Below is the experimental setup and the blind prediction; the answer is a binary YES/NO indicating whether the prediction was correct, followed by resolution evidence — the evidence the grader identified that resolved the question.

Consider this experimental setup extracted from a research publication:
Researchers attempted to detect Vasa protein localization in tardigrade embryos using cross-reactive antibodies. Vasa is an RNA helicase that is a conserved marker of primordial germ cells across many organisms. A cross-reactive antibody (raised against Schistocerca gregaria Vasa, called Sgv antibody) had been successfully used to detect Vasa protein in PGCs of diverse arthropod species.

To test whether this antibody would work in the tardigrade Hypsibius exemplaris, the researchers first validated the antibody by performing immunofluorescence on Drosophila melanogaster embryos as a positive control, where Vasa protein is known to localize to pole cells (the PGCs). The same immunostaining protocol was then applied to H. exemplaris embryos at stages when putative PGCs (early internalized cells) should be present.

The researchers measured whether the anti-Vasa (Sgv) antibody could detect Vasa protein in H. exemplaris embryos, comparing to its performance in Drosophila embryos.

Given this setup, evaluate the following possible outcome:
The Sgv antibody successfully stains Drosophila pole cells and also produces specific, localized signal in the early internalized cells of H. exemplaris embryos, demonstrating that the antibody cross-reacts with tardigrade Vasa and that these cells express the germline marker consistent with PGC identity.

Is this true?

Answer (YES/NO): NO